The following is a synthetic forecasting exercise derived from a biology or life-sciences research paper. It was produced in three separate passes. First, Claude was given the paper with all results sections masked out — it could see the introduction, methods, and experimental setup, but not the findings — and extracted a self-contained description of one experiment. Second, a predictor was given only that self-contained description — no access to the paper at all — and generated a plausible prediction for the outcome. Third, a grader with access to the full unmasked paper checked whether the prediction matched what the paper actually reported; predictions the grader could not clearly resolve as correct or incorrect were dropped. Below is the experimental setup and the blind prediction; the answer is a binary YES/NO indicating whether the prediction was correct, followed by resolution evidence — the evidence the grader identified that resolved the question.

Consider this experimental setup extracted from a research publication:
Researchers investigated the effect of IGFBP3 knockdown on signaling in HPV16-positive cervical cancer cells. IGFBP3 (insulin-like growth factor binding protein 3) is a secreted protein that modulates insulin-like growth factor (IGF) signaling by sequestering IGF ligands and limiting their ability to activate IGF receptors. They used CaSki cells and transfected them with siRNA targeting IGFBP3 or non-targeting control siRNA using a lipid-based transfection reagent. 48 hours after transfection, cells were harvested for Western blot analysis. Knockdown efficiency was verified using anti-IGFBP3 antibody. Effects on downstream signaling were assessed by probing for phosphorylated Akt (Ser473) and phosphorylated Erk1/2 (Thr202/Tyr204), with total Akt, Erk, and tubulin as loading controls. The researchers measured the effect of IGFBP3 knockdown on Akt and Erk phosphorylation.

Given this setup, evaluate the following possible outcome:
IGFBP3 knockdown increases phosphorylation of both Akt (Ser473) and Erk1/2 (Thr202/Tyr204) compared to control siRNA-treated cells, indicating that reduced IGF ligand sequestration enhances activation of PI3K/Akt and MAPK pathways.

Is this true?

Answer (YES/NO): NO